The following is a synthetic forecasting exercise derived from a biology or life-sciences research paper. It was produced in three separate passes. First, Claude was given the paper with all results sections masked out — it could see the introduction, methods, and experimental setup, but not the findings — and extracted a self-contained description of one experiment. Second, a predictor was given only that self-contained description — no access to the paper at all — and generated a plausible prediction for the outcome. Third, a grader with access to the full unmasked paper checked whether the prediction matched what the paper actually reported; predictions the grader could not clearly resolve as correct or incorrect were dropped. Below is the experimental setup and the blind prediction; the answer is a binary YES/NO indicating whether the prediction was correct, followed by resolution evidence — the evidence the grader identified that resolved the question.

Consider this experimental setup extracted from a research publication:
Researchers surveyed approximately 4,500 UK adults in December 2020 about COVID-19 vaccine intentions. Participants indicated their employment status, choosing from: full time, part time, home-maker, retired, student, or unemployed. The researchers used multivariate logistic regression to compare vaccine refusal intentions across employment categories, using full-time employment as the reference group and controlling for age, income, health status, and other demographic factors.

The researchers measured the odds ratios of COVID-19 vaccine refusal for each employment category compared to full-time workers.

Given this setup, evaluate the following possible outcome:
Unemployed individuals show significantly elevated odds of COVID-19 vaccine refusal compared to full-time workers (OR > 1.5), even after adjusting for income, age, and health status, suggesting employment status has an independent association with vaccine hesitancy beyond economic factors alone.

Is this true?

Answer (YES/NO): NO